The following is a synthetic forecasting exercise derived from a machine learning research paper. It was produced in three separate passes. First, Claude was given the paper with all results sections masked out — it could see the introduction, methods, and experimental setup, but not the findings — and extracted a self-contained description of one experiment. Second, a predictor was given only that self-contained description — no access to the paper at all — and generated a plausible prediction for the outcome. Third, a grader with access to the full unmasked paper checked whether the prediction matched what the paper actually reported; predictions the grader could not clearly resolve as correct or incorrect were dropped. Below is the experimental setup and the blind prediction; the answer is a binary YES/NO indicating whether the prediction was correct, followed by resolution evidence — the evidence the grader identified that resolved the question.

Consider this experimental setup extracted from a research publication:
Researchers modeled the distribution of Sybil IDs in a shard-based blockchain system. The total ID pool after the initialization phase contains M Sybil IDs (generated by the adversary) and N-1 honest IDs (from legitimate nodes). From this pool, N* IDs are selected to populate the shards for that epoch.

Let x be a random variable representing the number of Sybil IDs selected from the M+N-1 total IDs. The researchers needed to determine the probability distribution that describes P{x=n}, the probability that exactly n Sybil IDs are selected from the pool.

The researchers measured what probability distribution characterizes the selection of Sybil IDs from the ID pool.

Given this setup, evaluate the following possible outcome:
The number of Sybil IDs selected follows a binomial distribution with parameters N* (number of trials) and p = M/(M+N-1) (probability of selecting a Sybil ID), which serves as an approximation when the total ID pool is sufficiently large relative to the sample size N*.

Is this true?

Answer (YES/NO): NO